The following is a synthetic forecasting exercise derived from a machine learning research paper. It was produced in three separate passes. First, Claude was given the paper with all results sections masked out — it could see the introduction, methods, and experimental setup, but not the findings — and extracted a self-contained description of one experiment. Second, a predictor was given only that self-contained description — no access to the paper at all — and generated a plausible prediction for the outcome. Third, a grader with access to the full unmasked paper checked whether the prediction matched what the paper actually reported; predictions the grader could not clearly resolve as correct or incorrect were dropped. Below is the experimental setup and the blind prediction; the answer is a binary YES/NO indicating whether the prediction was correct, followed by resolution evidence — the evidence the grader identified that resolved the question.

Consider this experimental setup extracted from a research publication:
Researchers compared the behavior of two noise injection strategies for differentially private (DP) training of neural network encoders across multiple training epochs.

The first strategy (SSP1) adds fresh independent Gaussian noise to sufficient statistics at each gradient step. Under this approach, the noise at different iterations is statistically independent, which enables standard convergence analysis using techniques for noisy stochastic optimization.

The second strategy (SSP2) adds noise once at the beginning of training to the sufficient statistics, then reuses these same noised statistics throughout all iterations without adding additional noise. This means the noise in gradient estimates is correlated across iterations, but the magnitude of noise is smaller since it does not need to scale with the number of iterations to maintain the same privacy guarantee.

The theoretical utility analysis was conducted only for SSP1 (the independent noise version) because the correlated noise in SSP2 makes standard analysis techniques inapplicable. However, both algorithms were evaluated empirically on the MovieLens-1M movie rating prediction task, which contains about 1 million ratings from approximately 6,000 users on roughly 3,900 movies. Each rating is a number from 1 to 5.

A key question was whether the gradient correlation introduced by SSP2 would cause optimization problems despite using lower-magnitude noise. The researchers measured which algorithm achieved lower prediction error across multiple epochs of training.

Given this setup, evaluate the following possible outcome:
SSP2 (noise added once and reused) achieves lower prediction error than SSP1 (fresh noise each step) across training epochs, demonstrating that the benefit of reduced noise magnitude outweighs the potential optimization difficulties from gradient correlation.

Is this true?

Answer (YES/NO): YES